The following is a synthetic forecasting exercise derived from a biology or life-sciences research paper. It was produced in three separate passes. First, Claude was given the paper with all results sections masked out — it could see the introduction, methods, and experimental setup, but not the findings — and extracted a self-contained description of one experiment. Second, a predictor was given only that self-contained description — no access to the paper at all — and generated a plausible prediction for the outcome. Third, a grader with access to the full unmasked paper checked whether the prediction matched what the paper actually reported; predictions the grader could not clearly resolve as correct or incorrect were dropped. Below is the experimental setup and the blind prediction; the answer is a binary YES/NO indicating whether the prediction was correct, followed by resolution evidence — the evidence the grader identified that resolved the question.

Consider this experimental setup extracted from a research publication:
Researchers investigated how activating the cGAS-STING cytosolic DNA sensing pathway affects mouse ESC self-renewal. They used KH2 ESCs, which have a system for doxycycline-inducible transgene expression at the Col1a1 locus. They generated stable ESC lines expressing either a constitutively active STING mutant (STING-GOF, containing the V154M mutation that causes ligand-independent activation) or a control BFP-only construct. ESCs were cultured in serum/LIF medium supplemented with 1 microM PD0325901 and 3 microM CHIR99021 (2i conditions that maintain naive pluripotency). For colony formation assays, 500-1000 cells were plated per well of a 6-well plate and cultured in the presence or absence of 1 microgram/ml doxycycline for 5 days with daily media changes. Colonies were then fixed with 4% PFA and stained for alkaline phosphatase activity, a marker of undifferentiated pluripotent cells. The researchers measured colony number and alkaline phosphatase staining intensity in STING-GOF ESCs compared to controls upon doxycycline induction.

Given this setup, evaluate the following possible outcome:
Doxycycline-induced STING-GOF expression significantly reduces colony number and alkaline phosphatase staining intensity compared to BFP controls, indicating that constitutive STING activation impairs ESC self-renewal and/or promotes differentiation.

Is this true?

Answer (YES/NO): NO